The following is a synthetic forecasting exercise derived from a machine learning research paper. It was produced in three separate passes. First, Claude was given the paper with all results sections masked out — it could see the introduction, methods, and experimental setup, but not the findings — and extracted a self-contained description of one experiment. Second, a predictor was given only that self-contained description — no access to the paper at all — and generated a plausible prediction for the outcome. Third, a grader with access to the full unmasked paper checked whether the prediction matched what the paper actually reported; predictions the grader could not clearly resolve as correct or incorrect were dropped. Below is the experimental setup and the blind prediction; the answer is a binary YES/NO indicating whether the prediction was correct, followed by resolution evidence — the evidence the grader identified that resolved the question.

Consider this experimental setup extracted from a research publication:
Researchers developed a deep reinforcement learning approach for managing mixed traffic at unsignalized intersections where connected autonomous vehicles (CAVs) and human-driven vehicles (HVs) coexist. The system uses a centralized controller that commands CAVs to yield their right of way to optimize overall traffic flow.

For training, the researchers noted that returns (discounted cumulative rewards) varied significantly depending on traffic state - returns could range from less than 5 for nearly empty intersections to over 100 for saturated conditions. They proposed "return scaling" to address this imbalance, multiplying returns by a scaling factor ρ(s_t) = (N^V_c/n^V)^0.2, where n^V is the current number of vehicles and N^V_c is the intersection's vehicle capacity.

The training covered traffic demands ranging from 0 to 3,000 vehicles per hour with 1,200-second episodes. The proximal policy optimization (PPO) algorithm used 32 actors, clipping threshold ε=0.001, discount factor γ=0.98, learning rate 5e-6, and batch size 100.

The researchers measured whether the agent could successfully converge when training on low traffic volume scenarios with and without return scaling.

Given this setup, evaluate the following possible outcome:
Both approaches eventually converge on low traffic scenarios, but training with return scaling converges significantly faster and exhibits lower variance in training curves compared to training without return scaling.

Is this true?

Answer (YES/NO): NO